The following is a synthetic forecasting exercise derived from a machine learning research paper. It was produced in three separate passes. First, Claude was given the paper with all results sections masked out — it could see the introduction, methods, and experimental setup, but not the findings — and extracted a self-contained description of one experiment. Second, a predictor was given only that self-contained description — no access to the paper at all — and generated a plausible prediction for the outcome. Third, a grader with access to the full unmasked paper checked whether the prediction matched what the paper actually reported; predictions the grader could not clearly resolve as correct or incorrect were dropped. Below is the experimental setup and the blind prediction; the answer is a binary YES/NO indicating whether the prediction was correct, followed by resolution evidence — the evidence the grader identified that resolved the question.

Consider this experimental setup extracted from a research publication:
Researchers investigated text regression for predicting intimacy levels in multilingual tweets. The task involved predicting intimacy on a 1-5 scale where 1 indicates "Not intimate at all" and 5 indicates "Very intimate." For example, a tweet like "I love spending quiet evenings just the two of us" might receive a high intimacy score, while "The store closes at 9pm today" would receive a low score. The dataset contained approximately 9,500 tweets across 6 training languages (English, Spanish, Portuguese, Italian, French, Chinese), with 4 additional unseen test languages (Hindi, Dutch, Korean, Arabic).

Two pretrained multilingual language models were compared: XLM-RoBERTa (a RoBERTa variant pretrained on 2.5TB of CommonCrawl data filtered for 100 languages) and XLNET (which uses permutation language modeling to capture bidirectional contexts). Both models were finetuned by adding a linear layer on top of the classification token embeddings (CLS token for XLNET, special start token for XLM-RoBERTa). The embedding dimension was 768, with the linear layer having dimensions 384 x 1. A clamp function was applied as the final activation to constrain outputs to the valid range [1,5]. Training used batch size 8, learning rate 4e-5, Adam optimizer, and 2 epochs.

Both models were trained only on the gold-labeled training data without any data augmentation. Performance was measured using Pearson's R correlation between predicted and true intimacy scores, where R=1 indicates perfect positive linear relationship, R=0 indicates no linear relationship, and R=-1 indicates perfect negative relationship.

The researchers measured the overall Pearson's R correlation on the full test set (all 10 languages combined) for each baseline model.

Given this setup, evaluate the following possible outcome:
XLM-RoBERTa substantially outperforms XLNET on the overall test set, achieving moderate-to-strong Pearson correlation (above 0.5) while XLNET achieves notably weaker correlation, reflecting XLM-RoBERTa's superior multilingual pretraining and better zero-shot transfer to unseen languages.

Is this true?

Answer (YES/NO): YES